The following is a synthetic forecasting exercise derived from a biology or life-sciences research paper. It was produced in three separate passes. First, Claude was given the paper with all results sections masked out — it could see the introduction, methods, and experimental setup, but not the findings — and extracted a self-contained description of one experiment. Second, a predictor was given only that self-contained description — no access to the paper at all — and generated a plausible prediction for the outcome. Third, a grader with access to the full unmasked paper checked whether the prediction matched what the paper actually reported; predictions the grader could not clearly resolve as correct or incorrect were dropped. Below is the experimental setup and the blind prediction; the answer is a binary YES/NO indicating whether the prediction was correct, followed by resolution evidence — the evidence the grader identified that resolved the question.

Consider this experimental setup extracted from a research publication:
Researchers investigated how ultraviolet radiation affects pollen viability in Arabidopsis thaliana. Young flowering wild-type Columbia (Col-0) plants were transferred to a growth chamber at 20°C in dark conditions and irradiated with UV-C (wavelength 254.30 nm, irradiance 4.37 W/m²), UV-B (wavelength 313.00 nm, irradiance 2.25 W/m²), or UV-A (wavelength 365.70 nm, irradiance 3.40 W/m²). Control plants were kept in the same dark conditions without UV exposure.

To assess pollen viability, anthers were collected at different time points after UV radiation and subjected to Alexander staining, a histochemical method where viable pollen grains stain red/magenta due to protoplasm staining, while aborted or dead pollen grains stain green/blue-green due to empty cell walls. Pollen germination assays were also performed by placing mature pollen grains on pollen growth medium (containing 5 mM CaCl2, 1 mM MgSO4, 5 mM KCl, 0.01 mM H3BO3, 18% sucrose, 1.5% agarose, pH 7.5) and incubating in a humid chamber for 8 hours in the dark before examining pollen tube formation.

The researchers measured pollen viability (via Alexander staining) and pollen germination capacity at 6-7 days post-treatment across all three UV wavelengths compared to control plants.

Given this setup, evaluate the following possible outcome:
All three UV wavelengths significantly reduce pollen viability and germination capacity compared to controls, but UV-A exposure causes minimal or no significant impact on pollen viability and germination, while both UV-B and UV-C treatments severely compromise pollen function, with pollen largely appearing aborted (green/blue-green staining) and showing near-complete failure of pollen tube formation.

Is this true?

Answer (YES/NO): NO